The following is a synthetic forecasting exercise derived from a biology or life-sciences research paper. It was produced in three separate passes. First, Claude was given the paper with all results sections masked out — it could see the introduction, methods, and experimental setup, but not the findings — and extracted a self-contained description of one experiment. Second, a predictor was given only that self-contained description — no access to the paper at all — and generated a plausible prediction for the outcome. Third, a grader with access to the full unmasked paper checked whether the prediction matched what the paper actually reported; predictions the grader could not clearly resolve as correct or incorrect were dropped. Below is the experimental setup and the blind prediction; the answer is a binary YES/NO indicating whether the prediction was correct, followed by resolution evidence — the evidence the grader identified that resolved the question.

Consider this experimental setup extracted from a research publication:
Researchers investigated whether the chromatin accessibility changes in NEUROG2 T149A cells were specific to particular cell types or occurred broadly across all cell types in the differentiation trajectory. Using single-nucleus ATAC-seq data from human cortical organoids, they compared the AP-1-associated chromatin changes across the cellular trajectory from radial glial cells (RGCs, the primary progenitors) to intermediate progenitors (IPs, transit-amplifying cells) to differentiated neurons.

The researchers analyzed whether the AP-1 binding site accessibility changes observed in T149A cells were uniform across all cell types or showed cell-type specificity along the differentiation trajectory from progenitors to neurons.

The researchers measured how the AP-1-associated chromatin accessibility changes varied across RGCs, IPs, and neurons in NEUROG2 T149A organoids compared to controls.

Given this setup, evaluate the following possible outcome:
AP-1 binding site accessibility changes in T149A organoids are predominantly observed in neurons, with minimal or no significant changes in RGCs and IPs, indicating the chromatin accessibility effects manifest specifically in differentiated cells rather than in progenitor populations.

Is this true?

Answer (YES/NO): NO